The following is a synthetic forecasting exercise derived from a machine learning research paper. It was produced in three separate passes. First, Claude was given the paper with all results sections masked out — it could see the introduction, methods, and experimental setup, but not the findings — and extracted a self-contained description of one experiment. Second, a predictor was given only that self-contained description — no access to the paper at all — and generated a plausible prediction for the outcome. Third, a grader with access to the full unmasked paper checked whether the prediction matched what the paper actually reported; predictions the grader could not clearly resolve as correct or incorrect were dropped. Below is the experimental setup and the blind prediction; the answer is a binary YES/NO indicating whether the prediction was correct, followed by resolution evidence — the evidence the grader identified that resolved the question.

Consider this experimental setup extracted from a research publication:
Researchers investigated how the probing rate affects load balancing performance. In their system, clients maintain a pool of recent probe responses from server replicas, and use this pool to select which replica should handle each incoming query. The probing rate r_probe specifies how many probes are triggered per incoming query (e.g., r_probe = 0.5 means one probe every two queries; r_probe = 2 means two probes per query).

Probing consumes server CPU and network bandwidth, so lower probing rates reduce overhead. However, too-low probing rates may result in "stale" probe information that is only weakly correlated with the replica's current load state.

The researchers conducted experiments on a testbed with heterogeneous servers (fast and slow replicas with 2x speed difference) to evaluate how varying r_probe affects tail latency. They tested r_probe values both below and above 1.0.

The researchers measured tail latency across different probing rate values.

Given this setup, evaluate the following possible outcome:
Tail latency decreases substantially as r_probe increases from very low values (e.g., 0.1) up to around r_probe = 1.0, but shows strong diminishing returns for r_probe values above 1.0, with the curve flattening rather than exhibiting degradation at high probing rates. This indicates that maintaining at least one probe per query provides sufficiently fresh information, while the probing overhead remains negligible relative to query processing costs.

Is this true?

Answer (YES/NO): YES